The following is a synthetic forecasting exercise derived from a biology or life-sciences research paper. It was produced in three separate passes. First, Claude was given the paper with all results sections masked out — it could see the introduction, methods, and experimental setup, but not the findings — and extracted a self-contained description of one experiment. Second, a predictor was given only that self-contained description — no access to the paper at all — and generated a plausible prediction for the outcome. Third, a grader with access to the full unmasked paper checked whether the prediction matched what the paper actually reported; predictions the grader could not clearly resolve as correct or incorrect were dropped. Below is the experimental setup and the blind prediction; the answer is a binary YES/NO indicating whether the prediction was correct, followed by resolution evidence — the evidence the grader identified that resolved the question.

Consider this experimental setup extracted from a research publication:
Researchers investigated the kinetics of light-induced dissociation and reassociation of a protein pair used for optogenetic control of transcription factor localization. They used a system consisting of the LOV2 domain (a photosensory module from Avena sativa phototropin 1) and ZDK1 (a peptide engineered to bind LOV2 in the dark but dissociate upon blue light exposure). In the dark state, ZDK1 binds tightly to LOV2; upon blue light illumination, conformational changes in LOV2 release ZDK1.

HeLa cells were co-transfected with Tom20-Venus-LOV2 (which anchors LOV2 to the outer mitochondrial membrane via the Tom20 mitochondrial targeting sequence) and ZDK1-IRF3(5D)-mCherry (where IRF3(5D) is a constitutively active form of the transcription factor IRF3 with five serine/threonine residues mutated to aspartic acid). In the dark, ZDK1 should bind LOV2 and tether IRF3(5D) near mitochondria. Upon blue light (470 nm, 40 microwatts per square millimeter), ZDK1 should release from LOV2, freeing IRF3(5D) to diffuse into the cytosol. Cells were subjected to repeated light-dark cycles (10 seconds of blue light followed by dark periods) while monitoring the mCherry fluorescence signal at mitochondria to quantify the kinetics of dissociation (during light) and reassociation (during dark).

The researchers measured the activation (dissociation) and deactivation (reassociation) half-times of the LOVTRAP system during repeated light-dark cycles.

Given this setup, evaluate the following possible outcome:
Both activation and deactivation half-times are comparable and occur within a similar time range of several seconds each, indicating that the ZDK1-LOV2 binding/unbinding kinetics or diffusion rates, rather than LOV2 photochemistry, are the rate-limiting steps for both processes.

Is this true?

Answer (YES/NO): NO